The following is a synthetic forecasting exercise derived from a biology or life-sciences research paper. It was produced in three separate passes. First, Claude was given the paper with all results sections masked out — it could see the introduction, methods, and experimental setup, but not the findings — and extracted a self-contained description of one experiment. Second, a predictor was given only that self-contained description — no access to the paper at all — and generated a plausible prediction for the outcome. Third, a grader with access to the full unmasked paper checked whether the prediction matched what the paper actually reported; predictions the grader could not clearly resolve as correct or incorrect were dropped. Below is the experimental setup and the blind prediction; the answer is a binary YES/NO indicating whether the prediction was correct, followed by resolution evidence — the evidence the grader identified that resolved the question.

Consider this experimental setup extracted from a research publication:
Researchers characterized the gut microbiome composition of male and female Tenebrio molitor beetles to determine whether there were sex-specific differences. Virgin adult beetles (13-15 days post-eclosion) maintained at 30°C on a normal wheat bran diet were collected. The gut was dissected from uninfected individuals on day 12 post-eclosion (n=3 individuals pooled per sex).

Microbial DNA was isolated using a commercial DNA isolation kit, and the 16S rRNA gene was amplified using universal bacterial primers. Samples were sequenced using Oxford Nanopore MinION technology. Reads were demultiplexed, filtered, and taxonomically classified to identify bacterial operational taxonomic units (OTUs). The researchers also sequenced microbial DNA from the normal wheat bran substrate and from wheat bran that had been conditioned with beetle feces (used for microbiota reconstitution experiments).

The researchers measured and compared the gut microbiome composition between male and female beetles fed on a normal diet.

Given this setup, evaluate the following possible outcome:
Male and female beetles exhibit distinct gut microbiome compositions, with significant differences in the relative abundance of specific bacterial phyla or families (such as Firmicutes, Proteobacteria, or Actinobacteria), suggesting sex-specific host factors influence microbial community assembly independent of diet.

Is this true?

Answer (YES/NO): NO